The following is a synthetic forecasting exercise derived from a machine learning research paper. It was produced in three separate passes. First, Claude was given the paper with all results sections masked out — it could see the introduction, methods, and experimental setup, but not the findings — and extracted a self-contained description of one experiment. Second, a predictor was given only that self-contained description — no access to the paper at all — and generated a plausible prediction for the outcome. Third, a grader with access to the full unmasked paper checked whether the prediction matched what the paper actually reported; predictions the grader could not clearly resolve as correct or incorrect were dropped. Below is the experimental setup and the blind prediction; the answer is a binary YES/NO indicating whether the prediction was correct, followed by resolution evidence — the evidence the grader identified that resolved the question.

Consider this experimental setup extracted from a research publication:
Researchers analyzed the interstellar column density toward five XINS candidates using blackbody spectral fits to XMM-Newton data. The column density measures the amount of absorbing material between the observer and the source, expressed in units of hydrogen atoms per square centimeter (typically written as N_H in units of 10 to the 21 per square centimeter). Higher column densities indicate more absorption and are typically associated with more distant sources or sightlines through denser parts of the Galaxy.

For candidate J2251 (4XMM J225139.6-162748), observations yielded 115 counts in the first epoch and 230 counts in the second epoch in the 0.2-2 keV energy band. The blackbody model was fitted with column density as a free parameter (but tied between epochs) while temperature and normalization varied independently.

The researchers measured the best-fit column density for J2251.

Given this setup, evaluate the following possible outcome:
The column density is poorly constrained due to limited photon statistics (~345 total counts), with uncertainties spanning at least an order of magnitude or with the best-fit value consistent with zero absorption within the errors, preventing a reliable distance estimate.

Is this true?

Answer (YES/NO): NO